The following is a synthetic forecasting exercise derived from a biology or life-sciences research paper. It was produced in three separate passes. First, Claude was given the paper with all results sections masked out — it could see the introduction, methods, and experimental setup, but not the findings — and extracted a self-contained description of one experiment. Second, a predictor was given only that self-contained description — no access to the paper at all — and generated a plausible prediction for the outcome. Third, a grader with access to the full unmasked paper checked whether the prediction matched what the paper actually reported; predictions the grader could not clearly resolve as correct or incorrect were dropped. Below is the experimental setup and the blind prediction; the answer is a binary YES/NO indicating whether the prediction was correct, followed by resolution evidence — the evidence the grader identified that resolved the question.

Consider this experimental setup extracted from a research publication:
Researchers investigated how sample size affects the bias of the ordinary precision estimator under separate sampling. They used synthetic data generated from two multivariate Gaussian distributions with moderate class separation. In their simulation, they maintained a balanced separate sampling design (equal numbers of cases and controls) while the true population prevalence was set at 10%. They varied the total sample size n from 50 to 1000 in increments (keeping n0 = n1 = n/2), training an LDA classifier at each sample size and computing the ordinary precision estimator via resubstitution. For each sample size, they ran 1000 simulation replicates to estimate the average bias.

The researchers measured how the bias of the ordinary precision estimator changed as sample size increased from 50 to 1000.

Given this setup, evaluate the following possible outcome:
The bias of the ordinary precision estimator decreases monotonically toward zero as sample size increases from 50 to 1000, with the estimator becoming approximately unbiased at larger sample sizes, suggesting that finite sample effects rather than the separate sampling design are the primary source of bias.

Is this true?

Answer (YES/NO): NO